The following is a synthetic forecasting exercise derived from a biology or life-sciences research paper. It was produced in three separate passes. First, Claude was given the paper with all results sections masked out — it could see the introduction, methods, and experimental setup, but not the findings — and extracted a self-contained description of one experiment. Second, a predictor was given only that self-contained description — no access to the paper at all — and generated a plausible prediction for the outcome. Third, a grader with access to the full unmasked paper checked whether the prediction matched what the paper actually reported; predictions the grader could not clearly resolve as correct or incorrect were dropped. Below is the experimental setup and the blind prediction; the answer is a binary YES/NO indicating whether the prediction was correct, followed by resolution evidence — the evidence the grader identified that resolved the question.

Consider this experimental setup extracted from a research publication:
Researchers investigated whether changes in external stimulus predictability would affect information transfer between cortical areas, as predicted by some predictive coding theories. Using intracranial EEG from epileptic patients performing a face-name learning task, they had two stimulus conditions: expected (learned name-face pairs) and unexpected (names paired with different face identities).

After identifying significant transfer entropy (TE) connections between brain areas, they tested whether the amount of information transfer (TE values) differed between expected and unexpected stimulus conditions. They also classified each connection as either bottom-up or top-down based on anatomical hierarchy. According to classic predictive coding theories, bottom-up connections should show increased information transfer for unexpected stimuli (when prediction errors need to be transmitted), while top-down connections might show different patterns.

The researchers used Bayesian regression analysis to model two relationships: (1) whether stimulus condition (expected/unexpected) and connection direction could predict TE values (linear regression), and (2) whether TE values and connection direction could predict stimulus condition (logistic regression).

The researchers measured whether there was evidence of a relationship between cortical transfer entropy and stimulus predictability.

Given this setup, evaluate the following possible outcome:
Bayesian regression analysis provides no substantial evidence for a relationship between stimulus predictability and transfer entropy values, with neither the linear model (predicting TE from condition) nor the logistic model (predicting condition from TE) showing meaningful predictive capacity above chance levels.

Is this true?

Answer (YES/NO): YES